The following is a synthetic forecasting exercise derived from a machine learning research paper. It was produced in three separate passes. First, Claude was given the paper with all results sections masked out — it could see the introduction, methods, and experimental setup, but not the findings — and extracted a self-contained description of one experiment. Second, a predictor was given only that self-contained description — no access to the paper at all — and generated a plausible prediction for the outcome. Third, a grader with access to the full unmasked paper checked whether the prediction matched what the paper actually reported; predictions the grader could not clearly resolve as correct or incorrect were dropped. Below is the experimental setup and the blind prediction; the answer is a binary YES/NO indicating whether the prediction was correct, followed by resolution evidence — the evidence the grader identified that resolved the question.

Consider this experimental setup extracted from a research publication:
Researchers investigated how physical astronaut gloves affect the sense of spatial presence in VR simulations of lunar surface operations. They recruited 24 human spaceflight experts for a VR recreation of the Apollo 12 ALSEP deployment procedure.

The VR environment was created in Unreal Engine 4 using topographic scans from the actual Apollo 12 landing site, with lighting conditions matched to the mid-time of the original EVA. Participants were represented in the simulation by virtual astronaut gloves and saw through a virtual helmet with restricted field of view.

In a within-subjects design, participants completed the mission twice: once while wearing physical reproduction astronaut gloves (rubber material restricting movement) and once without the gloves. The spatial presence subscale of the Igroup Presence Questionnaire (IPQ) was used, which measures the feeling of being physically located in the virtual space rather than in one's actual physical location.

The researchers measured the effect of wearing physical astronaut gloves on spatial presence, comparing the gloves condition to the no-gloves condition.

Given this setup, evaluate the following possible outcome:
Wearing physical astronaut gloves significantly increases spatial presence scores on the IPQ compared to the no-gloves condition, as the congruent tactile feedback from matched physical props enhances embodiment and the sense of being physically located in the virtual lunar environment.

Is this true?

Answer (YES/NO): NO